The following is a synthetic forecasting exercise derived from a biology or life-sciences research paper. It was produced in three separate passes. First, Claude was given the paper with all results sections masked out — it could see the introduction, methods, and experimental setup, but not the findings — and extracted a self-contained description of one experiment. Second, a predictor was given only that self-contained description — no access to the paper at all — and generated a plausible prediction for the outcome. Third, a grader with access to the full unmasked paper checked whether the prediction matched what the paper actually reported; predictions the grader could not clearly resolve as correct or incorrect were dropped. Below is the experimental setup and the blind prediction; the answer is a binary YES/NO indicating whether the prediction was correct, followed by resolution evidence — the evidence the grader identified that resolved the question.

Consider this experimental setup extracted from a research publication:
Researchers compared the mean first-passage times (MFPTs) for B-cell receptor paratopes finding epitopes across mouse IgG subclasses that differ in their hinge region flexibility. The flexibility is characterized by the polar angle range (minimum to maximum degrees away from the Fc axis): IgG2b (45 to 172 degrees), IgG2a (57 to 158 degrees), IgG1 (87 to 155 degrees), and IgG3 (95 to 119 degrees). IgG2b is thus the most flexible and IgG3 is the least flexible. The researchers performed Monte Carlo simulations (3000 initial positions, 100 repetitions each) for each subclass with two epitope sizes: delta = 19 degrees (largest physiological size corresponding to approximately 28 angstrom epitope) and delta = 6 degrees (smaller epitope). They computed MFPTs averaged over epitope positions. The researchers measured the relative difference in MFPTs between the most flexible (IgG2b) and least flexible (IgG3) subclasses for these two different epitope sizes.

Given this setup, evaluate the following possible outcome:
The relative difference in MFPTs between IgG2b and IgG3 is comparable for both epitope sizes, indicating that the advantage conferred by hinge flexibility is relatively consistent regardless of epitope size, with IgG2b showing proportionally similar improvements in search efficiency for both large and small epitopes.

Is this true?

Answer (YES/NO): NO